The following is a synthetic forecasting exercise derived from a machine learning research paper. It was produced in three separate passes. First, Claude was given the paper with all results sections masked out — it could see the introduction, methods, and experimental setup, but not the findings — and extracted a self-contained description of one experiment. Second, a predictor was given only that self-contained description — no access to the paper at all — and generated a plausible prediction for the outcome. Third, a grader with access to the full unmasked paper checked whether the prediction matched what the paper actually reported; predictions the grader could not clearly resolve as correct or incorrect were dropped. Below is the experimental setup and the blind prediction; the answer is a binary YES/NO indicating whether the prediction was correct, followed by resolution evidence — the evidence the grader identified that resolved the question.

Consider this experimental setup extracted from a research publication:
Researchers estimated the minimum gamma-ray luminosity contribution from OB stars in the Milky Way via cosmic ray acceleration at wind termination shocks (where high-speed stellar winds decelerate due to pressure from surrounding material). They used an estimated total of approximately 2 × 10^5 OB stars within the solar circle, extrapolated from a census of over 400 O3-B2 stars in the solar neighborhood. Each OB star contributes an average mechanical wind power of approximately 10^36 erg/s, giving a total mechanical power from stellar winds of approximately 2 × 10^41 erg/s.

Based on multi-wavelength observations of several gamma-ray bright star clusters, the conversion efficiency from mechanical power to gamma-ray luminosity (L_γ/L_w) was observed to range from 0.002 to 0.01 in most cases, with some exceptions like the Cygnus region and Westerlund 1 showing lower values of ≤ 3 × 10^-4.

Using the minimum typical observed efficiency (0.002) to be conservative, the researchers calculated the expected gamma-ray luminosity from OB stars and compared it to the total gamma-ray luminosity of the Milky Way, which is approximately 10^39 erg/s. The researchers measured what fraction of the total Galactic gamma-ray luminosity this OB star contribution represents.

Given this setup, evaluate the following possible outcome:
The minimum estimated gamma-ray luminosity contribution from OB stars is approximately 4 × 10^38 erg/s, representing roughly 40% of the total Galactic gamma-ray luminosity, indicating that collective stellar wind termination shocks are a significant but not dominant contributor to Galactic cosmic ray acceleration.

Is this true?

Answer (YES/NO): YES